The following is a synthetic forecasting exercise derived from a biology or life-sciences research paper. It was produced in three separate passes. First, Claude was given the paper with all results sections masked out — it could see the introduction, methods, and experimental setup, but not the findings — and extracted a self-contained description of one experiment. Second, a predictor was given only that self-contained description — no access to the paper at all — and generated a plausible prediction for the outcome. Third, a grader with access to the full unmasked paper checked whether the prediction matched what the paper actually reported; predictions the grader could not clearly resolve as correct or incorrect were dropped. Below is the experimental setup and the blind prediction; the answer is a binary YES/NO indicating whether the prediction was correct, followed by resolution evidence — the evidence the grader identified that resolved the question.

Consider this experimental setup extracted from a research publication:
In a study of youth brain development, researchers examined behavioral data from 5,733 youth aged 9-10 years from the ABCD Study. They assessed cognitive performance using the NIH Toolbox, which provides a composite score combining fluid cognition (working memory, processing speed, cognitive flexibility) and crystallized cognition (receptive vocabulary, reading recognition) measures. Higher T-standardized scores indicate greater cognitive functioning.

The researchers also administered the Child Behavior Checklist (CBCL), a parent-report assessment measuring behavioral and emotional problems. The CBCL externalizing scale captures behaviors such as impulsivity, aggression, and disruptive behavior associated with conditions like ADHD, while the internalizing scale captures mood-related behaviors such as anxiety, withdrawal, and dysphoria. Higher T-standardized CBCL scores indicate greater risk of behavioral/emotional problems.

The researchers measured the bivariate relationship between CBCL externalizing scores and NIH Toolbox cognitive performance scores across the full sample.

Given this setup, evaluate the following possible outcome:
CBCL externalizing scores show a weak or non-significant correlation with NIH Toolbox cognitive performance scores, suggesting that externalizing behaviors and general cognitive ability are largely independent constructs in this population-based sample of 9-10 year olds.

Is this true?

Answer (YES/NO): NO